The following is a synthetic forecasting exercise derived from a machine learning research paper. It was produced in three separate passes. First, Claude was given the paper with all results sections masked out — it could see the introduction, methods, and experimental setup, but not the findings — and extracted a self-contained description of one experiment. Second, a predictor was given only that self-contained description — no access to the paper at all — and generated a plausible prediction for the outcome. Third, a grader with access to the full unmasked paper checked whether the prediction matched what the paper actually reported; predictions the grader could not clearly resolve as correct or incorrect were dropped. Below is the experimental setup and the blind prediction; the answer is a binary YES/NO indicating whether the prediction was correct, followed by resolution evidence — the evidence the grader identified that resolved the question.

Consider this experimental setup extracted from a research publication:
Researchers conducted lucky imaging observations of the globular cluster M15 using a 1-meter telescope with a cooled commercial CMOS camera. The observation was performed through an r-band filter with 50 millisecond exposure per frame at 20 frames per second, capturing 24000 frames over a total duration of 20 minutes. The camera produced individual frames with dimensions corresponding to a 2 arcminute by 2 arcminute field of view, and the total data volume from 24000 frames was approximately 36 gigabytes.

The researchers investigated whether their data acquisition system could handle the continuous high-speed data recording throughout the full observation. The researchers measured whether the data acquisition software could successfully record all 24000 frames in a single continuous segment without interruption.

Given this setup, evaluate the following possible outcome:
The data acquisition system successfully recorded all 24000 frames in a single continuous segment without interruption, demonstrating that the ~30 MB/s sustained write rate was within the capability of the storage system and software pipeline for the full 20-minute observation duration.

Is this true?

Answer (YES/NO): NO